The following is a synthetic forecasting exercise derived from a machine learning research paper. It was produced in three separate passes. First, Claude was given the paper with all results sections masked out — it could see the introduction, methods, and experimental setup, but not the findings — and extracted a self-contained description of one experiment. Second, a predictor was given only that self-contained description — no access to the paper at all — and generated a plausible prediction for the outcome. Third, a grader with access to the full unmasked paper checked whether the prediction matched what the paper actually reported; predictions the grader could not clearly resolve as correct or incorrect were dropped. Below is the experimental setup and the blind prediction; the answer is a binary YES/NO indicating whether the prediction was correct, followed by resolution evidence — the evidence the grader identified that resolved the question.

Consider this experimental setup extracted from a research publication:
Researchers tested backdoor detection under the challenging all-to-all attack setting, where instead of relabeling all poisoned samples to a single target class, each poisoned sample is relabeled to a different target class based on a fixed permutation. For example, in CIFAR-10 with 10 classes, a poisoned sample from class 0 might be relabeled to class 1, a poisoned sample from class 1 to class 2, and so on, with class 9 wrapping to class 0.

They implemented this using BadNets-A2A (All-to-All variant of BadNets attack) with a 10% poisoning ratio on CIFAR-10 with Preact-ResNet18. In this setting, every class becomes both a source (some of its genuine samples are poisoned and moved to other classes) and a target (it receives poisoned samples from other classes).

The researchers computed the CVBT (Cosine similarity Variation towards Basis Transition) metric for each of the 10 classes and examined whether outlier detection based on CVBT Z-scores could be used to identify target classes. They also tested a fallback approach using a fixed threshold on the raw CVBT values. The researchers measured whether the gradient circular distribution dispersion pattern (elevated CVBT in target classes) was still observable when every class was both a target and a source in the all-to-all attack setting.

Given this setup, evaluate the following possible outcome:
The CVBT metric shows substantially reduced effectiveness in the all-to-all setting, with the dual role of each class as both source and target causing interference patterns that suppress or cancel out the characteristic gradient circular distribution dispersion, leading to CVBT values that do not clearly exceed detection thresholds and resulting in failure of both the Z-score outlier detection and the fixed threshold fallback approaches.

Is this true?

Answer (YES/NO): NO